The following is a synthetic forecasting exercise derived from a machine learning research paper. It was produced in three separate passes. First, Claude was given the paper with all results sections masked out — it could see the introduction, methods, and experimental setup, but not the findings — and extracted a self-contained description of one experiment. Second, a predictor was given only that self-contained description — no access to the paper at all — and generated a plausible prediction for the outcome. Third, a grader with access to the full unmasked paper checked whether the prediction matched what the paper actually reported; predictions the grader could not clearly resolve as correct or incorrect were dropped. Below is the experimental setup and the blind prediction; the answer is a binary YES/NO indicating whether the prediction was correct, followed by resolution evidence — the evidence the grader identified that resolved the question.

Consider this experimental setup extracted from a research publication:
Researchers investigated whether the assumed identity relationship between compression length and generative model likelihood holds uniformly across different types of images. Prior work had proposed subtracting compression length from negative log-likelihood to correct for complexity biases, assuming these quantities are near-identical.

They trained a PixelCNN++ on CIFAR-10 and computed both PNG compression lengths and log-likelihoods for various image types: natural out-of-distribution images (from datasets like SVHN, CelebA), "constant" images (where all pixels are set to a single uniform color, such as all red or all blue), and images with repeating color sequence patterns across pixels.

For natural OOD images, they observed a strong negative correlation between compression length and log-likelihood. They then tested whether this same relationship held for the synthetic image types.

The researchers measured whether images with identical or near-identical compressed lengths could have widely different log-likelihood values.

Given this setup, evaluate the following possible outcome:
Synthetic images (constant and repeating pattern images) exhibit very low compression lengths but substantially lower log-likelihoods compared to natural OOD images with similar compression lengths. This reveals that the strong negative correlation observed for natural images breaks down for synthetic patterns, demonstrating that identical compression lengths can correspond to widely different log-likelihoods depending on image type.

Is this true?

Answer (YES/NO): NO